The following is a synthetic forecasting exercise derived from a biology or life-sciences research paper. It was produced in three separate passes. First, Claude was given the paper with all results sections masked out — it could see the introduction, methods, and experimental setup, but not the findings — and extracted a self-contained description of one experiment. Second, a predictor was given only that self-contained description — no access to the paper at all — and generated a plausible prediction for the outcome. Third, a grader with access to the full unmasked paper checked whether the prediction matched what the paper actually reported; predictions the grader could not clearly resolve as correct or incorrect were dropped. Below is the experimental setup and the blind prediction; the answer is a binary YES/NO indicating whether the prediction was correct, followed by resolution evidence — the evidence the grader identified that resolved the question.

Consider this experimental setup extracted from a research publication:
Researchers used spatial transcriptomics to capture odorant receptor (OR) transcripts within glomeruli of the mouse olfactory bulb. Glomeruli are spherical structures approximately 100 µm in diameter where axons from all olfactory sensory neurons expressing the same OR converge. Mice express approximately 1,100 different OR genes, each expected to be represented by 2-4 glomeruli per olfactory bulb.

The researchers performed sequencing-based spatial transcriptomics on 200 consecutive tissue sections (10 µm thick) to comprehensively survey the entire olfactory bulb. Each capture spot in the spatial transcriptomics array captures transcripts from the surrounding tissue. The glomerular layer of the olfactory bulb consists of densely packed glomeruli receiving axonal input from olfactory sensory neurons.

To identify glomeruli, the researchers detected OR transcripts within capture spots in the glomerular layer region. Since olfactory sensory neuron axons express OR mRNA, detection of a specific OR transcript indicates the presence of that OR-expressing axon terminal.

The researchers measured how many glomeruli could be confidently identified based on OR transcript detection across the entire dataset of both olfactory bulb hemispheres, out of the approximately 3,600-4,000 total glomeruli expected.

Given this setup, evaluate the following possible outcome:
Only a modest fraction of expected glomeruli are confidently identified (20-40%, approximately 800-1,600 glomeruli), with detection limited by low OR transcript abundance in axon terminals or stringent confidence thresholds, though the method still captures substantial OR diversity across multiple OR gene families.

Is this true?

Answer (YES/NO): YES